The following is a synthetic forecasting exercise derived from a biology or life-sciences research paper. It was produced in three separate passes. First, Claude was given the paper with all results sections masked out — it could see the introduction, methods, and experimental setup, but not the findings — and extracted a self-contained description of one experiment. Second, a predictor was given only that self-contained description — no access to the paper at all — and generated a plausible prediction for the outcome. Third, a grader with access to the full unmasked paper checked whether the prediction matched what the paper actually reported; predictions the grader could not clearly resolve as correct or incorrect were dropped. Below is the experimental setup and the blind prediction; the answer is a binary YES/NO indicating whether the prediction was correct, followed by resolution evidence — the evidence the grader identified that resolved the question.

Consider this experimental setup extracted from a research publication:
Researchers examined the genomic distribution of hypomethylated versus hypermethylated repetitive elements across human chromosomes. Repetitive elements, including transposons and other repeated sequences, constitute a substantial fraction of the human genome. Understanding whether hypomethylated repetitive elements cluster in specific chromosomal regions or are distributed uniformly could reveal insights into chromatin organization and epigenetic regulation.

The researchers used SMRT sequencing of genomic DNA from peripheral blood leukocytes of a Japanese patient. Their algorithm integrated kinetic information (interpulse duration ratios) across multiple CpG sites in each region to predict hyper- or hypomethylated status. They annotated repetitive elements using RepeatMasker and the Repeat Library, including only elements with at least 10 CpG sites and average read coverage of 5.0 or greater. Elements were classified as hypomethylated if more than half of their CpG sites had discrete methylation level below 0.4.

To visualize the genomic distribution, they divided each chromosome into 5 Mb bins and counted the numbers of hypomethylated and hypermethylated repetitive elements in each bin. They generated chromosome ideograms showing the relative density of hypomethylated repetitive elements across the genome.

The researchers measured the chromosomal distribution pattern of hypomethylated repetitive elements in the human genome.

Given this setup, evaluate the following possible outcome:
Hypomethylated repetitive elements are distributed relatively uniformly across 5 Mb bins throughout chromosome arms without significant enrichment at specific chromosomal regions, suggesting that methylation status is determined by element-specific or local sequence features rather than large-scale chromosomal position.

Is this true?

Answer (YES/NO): NO